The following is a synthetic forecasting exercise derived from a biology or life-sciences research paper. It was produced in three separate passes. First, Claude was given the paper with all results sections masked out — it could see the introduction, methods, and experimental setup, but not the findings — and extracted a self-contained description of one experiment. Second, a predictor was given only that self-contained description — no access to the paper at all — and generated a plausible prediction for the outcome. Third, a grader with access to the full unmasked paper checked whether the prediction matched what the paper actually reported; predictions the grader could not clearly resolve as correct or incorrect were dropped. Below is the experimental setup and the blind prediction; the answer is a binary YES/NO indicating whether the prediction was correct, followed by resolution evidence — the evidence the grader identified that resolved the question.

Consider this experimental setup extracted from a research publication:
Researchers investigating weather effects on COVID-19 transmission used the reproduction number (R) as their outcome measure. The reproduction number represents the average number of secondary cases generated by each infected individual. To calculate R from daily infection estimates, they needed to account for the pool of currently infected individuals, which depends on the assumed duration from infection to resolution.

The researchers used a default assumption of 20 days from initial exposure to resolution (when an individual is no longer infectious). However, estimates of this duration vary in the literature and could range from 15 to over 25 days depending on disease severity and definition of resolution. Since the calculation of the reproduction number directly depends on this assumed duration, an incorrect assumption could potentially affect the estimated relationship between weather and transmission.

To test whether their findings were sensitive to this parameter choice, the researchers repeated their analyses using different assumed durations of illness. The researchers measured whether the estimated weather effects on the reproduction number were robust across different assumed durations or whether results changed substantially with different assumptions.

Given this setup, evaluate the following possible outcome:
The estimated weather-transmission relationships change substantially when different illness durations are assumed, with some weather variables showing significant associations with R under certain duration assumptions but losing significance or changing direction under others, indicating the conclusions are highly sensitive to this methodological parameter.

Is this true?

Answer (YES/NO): NO